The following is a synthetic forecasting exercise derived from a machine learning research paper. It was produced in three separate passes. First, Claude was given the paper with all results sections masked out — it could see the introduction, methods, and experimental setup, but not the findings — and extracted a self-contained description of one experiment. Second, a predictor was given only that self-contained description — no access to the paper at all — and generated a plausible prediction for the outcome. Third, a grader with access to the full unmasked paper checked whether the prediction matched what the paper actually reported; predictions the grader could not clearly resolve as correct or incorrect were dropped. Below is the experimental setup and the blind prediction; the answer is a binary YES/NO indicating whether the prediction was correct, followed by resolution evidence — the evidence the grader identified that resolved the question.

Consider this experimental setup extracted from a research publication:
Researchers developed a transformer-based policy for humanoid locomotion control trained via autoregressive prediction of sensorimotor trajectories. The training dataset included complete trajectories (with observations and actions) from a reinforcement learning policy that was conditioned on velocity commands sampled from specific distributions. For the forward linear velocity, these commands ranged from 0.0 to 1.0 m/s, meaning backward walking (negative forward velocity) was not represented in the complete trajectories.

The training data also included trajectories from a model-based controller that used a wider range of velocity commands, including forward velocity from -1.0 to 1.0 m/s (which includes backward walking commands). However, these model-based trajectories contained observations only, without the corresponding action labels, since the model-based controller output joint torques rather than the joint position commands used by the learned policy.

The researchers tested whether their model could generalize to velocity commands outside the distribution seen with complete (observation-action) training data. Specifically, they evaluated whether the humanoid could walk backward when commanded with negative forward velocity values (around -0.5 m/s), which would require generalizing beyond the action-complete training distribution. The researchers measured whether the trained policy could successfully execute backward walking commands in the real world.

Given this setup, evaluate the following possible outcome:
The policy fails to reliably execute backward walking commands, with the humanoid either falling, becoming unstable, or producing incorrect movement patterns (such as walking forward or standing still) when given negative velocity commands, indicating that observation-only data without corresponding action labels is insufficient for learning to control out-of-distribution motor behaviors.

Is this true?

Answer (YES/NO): NO